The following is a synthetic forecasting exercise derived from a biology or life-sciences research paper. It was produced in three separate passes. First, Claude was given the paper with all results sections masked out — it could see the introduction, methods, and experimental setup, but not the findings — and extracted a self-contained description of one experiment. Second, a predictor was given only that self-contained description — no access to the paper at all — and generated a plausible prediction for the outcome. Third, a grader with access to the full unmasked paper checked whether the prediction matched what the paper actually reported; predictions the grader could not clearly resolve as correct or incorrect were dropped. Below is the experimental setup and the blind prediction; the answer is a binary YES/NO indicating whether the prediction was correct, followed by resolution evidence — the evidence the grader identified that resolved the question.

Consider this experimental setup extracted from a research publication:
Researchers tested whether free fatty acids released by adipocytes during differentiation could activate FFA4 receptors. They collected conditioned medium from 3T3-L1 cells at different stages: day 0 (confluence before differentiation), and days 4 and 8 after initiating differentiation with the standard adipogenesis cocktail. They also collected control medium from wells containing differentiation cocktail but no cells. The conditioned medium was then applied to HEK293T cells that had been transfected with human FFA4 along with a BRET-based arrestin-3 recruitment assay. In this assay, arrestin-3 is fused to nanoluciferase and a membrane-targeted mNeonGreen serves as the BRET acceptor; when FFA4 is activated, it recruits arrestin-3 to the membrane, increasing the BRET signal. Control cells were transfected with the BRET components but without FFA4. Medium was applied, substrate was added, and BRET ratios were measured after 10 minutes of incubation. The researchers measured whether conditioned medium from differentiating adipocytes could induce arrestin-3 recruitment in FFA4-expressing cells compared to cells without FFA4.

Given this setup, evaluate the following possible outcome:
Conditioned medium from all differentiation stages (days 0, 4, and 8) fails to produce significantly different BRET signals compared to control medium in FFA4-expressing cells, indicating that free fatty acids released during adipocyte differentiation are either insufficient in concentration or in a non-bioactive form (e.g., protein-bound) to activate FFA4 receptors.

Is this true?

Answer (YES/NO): NO